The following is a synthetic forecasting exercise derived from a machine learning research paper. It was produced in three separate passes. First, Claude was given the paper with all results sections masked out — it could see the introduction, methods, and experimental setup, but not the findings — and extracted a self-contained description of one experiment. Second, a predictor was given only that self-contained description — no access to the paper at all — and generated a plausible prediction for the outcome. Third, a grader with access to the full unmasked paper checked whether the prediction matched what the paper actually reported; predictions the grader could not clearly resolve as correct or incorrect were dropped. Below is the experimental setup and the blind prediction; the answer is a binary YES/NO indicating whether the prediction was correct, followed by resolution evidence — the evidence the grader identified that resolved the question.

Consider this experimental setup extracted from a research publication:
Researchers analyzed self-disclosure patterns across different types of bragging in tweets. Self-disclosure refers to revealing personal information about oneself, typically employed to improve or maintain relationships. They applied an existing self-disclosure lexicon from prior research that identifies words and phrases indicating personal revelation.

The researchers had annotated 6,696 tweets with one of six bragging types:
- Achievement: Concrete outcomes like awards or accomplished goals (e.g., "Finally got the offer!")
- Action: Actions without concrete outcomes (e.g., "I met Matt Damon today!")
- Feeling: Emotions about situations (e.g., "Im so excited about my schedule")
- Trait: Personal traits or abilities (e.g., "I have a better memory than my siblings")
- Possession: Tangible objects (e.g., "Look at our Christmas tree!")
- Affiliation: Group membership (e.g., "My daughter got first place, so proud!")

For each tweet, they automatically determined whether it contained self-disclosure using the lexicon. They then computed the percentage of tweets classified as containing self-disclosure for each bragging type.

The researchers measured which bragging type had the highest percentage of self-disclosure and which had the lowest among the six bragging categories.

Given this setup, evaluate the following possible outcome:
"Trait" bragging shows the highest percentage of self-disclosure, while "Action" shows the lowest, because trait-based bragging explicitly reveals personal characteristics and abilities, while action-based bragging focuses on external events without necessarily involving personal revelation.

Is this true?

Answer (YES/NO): YES